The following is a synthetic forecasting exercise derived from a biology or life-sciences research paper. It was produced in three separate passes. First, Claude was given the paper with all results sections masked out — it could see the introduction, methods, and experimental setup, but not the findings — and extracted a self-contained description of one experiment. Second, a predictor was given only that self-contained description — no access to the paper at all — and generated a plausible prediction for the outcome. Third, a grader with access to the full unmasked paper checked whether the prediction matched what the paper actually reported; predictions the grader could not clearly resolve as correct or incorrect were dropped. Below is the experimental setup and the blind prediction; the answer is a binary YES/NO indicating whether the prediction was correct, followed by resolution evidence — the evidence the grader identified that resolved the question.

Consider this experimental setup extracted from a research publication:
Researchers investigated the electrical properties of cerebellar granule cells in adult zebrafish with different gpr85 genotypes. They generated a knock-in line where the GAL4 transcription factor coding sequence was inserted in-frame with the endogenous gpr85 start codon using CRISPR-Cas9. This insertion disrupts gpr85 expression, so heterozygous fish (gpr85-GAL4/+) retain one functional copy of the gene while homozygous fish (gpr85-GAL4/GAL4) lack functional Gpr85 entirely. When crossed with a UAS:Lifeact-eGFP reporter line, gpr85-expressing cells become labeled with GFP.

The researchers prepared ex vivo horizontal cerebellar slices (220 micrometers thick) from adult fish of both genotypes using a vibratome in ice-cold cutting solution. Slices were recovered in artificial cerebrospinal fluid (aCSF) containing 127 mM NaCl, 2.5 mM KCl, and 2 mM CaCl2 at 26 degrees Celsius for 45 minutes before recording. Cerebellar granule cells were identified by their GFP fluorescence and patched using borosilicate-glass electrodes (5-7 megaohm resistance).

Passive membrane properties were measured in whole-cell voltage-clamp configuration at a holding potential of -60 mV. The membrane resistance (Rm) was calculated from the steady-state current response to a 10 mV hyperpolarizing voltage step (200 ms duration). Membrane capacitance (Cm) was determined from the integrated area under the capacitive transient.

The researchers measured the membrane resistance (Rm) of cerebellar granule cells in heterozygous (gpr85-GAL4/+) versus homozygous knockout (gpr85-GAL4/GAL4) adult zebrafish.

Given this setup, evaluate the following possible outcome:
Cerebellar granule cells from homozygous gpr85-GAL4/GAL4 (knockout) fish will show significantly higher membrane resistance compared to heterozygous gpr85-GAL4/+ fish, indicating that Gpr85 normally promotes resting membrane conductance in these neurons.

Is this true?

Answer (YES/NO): YES